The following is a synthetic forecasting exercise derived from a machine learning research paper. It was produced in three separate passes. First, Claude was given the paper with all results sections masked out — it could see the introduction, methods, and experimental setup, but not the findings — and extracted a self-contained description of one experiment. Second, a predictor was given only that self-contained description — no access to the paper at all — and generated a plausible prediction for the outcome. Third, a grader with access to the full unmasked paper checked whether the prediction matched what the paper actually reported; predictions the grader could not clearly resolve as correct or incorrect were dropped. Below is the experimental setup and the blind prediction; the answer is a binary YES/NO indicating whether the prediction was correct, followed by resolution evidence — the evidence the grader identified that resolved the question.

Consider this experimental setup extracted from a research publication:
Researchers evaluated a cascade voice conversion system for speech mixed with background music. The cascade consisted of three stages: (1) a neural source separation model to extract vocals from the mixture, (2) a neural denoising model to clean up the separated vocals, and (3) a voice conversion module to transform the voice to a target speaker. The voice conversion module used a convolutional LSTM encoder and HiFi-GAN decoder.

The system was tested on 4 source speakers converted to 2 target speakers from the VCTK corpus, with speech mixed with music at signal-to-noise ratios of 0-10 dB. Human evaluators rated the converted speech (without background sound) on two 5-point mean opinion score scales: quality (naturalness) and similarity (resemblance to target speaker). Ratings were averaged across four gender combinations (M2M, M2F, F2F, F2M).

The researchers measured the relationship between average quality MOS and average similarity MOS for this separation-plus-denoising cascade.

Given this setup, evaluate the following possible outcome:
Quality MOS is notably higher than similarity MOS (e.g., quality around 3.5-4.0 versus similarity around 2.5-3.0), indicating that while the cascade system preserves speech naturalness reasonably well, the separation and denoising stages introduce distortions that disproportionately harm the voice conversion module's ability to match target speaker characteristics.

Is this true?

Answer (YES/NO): NO